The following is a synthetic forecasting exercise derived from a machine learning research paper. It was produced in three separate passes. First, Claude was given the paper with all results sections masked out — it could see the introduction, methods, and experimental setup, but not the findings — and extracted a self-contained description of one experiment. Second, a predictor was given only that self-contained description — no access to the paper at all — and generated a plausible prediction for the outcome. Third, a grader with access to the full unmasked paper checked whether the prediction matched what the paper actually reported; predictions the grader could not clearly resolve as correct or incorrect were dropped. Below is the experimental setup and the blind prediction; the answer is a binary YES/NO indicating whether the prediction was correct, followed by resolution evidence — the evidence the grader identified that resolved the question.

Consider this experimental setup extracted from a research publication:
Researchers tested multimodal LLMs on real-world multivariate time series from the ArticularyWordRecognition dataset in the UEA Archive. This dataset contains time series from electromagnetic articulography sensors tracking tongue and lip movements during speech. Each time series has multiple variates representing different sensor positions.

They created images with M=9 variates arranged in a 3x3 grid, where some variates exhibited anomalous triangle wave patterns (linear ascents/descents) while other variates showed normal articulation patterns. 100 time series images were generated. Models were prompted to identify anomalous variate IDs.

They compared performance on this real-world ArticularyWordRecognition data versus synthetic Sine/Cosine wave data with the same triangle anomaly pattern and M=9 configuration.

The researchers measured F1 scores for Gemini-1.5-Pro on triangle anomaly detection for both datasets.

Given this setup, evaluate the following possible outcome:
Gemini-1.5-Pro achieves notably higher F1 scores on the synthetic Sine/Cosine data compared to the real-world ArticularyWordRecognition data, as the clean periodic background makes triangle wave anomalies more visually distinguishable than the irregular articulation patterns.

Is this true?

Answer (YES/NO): NO